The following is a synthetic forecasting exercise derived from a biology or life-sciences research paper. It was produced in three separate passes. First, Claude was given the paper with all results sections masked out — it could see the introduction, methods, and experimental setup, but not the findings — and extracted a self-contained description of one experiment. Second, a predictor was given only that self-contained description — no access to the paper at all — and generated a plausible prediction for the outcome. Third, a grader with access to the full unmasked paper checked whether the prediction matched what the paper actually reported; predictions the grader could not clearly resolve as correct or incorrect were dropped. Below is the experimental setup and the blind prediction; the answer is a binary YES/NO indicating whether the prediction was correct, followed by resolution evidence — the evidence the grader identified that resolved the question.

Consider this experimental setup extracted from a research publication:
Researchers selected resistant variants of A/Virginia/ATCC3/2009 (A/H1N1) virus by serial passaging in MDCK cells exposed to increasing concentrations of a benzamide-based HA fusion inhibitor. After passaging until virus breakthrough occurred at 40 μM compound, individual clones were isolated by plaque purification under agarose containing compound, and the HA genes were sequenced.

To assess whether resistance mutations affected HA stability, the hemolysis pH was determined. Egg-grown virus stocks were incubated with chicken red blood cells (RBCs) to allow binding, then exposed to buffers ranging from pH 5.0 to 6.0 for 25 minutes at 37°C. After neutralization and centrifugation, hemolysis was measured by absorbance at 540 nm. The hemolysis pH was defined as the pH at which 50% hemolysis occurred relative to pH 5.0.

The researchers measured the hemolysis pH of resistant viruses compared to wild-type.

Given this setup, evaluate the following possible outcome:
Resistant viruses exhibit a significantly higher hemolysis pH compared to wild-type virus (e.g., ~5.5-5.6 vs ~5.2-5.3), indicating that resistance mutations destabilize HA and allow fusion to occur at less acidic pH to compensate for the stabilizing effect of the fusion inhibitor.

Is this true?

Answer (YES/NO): NO